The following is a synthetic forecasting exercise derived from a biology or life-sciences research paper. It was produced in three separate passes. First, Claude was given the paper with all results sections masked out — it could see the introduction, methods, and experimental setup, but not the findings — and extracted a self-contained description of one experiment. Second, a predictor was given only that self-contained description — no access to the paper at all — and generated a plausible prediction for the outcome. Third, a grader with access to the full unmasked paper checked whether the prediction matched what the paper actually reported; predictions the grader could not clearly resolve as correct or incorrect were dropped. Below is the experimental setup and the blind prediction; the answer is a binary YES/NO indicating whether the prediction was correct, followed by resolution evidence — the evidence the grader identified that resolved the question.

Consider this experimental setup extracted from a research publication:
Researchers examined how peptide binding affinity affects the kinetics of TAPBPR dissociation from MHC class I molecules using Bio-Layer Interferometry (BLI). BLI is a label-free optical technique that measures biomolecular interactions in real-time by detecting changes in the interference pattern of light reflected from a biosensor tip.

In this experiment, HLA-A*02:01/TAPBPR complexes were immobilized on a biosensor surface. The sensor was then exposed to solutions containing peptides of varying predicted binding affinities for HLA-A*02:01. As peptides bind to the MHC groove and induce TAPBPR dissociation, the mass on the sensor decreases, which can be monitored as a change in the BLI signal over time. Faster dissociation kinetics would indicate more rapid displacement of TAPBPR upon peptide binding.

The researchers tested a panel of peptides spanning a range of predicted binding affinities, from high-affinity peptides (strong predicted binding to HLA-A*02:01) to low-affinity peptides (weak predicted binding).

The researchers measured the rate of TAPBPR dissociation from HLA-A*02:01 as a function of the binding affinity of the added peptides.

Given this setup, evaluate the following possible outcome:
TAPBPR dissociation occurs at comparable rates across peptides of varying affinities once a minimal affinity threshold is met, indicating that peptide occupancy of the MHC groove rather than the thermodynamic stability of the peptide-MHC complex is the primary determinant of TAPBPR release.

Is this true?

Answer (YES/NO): NO